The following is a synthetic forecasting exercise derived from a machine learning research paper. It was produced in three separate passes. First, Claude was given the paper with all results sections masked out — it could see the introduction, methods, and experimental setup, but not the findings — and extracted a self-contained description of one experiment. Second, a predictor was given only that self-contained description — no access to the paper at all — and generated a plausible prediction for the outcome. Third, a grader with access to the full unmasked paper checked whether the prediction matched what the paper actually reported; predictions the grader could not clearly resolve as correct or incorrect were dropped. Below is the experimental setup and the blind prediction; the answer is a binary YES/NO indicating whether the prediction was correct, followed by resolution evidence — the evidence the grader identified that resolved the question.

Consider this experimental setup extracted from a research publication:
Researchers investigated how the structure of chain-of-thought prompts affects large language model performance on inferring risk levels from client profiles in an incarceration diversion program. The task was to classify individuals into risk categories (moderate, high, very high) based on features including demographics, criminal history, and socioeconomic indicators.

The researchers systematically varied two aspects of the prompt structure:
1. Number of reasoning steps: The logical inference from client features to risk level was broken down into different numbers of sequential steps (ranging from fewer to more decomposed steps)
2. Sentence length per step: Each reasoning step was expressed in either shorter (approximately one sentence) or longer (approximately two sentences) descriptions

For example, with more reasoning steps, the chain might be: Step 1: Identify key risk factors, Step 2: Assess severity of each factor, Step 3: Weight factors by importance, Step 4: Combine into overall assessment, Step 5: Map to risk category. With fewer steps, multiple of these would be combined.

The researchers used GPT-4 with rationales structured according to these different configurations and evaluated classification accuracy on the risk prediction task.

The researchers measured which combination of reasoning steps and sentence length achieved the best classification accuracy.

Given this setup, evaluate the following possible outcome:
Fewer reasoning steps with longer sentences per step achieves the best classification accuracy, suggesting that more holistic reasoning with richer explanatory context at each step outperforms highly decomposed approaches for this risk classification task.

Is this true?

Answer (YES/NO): NO